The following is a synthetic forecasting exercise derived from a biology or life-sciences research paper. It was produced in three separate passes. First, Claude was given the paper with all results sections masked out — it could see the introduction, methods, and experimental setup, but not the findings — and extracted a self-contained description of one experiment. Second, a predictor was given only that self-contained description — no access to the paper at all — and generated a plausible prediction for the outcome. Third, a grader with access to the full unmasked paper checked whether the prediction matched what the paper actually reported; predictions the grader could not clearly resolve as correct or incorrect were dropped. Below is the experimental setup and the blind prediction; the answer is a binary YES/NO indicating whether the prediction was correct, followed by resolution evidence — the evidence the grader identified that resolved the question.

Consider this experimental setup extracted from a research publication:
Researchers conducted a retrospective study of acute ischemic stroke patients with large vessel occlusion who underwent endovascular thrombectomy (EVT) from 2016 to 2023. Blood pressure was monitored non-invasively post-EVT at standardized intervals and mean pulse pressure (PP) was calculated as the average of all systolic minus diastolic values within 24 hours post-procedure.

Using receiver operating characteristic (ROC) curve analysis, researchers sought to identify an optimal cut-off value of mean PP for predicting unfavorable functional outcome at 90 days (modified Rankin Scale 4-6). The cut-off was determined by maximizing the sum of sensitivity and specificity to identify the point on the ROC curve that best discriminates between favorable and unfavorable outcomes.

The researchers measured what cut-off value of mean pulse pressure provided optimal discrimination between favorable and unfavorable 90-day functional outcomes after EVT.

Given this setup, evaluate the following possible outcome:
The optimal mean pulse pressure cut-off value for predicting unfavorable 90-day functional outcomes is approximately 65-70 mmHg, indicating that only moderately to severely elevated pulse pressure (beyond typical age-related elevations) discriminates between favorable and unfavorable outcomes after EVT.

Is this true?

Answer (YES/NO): NO